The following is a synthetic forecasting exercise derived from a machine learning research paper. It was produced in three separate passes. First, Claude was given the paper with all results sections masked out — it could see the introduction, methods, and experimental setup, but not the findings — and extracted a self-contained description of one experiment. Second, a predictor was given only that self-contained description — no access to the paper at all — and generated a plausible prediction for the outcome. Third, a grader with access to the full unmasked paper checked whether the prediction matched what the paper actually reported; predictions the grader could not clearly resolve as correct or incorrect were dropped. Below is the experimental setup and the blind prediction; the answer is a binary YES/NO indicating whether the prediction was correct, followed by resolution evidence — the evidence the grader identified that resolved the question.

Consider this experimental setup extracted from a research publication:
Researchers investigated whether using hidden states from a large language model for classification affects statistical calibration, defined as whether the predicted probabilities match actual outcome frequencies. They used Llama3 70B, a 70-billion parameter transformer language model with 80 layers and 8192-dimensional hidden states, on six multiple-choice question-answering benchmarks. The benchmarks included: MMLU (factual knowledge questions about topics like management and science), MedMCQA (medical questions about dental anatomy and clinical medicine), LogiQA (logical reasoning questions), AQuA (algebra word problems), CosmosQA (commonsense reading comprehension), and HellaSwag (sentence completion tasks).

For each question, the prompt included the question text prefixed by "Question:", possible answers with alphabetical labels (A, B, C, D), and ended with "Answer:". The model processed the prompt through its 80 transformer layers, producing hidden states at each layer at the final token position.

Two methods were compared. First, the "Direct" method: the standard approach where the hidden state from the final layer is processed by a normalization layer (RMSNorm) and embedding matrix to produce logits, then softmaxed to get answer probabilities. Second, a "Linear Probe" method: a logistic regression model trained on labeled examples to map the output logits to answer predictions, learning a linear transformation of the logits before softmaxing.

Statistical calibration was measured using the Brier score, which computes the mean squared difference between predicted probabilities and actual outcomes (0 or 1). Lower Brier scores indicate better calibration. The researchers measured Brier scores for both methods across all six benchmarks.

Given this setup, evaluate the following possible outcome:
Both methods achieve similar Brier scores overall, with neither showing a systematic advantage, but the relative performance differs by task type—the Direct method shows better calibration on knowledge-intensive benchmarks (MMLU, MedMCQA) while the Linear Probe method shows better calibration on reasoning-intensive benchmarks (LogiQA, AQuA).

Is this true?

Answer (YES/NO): NO